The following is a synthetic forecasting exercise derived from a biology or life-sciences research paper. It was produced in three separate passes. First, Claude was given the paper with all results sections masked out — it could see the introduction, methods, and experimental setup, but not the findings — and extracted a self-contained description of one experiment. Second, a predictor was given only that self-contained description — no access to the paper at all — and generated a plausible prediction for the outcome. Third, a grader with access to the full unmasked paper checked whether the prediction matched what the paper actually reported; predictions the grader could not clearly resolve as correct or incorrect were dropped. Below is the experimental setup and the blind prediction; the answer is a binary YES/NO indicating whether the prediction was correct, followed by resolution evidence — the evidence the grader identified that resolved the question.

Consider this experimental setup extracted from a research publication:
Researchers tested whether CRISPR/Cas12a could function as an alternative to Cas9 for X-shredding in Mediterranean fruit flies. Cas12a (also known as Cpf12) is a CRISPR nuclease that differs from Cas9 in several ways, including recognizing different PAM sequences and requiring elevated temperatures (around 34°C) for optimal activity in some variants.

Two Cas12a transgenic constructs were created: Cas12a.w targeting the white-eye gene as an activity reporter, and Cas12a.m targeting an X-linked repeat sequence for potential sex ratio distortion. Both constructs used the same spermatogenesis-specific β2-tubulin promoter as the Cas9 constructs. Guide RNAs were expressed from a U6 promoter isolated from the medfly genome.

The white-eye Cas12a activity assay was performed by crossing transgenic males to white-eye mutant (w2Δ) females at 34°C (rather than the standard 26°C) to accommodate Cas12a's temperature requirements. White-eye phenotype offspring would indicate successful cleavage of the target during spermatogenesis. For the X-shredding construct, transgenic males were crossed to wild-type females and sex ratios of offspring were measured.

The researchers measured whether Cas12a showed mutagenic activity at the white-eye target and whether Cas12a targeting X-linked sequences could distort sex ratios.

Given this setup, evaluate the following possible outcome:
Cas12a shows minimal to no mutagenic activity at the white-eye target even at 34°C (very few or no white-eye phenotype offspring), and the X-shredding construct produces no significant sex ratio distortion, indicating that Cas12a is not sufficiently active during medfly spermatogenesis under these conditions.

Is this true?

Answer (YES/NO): NO